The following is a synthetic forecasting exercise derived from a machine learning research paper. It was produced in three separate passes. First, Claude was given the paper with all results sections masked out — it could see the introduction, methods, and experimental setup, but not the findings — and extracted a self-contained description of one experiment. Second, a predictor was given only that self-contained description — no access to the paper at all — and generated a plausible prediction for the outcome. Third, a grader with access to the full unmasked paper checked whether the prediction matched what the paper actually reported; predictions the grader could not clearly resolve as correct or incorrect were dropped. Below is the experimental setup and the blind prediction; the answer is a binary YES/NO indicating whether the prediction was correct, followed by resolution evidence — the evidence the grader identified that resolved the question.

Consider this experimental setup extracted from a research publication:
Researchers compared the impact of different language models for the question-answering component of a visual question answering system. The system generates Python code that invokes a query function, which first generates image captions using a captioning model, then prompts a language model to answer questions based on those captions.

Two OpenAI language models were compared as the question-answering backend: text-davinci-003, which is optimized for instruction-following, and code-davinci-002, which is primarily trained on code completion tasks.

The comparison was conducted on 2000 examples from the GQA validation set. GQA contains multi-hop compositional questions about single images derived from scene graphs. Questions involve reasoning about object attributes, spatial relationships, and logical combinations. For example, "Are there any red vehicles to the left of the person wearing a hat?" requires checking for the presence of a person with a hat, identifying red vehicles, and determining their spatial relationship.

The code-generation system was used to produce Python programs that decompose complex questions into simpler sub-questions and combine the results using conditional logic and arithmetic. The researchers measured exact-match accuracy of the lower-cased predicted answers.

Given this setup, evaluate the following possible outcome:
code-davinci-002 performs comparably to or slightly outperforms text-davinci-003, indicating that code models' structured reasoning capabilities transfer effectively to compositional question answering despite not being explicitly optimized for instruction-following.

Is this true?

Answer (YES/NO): YES